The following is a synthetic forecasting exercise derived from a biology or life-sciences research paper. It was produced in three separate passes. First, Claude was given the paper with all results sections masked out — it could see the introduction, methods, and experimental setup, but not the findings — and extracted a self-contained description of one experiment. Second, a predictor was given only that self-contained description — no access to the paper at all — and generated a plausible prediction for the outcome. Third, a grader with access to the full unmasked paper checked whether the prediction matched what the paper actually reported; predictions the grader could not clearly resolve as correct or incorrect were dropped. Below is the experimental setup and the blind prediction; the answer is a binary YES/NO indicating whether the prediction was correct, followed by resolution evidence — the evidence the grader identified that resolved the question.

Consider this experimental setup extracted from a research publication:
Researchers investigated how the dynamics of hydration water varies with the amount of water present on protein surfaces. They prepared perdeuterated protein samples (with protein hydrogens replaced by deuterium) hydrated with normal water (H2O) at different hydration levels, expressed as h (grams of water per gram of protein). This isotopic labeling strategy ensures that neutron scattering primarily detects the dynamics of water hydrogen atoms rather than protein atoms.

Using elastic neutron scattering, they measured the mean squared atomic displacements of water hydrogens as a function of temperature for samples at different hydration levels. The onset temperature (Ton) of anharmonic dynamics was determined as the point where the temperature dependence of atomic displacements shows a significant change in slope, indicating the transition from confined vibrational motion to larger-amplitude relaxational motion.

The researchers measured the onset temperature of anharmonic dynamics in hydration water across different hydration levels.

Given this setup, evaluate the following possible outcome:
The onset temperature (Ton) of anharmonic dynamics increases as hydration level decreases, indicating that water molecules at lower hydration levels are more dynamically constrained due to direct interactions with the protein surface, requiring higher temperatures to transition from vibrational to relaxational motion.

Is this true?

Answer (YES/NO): NO